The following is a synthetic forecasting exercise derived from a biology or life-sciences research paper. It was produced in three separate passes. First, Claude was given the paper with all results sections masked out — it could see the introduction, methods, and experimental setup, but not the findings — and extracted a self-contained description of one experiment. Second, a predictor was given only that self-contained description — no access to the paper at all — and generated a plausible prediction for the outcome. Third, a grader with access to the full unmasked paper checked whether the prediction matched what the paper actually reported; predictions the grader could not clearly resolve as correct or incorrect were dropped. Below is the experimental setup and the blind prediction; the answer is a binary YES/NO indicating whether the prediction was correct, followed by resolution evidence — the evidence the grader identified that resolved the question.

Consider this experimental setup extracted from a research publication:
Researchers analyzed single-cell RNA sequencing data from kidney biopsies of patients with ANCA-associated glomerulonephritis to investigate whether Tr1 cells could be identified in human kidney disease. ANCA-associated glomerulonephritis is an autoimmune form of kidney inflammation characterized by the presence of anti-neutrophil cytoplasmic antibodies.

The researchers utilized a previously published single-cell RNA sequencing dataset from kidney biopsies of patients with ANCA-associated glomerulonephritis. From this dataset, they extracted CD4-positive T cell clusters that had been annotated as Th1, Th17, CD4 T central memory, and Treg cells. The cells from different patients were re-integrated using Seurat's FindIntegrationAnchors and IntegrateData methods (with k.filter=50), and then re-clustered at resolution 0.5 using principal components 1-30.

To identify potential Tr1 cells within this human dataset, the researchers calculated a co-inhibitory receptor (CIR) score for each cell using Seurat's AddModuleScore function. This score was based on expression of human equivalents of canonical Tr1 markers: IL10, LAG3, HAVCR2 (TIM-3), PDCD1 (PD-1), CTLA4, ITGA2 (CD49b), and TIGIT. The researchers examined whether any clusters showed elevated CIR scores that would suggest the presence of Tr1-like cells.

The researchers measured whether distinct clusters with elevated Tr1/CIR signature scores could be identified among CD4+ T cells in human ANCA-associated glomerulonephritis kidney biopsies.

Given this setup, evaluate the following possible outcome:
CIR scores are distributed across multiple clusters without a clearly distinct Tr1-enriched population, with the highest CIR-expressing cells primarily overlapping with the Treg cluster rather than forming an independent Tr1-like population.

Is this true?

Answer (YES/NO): NO